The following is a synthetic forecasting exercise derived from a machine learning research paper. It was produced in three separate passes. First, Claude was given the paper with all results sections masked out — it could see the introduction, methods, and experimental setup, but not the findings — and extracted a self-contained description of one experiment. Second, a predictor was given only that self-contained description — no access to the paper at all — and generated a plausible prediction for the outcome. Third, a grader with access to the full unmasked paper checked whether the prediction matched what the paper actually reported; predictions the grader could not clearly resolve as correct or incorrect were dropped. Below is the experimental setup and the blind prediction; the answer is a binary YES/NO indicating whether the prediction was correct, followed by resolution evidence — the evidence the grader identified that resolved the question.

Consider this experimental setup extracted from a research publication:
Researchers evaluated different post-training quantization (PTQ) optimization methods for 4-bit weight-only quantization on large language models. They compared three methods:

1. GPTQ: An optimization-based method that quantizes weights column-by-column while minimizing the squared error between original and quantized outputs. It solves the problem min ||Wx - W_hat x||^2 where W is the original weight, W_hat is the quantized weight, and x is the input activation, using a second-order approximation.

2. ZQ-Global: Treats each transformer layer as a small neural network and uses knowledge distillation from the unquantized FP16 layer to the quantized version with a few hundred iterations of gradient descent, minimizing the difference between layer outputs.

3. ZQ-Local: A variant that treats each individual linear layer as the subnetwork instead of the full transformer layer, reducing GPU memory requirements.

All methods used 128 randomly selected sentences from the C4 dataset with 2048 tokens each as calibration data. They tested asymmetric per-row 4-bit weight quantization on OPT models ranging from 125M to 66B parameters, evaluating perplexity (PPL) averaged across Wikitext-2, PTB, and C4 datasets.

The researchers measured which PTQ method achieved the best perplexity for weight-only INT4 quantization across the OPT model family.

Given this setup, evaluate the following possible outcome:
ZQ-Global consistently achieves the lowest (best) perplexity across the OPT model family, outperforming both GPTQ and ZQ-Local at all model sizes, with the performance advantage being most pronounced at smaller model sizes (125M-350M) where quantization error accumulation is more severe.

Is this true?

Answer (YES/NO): NO